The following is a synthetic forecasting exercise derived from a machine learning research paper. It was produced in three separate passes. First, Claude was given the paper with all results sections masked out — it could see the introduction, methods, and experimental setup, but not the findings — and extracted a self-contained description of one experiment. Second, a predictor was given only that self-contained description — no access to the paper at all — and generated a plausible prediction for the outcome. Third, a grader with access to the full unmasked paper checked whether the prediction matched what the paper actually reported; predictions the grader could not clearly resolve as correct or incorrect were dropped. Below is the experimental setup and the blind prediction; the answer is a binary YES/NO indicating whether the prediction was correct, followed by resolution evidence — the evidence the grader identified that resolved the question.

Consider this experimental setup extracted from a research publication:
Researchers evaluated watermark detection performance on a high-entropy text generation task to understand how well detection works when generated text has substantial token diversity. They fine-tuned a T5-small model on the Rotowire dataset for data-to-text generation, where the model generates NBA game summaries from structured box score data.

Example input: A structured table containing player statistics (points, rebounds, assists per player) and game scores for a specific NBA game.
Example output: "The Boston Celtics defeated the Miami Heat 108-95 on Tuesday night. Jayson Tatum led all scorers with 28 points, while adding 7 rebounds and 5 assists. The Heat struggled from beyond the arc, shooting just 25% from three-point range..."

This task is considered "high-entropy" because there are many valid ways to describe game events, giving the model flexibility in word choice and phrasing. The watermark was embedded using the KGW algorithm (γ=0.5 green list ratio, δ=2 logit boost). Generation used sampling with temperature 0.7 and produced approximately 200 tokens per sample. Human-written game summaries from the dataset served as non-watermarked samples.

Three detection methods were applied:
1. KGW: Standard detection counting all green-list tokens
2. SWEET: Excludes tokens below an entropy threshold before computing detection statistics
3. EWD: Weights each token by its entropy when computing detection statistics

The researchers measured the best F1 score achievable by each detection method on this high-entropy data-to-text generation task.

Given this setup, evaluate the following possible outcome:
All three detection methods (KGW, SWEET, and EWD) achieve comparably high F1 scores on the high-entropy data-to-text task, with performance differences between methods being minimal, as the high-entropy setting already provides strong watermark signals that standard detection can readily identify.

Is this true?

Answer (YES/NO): YES